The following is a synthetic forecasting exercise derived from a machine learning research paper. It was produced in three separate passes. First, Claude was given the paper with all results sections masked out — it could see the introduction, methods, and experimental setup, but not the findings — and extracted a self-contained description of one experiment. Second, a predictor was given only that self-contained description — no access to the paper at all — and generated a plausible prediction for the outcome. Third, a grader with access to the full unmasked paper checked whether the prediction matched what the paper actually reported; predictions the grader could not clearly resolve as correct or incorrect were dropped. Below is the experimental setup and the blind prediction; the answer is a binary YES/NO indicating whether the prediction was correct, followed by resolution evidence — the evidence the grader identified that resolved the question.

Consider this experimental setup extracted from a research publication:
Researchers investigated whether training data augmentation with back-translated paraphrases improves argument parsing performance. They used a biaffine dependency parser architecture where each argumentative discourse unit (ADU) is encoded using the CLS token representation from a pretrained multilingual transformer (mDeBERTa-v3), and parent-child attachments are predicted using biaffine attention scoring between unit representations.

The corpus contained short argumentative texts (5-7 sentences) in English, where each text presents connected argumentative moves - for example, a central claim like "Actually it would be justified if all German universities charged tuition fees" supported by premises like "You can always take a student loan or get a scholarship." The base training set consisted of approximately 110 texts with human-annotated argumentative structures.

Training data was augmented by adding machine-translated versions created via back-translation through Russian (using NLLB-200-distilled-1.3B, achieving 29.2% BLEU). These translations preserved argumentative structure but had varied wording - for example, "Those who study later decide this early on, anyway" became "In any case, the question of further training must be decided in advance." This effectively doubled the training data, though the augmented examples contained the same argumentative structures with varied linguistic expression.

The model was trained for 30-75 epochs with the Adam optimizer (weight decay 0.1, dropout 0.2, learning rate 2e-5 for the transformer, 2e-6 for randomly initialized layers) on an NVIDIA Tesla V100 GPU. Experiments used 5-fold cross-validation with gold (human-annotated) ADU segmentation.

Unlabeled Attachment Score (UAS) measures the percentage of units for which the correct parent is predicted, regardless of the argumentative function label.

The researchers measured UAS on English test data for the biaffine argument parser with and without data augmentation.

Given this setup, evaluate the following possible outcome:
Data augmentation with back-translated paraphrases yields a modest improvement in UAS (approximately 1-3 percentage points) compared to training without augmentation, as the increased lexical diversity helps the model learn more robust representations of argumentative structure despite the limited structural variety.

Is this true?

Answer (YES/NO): YES